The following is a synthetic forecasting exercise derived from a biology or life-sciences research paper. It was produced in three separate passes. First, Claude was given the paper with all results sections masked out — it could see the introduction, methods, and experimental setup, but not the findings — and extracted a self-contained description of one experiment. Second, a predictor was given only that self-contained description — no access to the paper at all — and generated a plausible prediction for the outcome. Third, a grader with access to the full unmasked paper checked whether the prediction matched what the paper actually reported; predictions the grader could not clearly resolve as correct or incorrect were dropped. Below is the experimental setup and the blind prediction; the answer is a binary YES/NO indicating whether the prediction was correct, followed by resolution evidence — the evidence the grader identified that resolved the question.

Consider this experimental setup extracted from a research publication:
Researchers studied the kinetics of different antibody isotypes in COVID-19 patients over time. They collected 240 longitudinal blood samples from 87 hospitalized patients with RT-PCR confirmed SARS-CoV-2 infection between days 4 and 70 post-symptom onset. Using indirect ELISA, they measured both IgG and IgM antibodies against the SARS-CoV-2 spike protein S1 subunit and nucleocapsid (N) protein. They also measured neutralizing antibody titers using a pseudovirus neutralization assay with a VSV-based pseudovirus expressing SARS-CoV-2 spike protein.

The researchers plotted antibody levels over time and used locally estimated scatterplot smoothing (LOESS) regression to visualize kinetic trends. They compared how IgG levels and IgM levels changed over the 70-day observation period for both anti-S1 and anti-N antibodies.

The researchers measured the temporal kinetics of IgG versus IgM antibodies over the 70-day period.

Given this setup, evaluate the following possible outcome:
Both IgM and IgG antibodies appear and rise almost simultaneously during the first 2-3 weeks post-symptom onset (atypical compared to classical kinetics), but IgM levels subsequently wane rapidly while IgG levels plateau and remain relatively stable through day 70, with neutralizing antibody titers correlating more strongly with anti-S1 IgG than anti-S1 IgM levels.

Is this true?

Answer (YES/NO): YES